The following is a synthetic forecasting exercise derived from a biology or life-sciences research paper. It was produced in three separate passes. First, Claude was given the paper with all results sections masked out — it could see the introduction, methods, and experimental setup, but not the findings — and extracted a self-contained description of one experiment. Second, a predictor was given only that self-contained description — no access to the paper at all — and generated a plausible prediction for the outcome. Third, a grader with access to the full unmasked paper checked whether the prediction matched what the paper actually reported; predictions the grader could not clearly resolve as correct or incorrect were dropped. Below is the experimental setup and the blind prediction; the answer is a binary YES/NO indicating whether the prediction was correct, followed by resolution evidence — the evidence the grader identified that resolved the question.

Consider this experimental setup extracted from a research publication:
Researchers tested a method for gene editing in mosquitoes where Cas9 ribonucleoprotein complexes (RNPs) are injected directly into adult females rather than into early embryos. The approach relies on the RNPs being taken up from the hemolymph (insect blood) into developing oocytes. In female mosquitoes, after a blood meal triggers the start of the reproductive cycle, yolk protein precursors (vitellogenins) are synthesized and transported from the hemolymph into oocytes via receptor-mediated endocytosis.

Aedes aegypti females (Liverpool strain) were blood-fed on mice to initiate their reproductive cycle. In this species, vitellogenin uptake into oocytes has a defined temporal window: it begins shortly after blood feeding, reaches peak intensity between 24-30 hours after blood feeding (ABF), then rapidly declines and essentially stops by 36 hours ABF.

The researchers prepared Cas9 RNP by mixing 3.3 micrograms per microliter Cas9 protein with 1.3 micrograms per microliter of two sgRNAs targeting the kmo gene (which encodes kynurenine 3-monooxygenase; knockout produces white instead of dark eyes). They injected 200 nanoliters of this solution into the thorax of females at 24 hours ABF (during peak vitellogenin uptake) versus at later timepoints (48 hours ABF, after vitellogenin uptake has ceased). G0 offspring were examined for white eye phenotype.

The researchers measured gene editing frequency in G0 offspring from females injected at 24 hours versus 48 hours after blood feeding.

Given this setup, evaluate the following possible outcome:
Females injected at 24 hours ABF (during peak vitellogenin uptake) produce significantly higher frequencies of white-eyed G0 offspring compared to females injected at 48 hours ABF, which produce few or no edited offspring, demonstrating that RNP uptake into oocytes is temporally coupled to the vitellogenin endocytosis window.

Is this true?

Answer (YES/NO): YES